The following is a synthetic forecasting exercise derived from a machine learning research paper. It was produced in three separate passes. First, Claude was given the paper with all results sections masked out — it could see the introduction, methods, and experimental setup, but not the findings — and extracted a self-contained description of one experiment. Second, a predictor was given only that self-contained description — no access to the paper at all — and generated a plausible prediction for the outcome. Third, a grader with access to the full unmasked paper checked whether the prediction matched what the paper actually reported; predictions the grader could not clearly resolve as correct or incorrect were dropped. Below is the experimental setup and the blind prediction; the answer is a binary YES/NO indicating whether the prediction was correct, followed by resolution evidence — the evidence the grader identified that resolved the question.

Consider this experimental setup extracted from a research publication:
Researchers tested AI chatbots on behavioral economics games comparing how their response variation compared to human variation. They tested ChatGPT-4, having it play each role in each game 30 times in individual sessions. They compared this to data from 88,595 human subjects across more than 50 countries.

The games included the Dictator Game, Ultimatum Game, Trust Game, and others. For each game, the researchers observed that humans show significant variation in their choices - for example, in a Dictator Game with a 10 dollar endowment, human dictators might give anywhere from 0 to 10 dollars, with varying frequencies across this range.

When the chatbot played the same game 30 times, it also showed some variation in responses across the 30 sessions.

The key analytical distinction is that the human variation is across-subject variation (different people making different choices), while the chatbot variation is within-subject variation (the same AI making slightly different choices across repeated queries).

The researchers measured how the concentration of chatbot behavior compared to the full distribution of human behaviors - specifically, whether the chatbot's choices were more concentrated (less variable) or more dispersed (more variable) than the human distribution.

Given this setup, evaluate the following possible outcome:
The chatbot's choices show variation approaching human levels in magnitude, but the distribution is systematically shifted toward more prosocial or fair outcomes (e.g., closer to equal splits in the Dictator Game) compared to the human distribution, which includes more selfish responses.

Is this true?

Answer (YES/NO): NO